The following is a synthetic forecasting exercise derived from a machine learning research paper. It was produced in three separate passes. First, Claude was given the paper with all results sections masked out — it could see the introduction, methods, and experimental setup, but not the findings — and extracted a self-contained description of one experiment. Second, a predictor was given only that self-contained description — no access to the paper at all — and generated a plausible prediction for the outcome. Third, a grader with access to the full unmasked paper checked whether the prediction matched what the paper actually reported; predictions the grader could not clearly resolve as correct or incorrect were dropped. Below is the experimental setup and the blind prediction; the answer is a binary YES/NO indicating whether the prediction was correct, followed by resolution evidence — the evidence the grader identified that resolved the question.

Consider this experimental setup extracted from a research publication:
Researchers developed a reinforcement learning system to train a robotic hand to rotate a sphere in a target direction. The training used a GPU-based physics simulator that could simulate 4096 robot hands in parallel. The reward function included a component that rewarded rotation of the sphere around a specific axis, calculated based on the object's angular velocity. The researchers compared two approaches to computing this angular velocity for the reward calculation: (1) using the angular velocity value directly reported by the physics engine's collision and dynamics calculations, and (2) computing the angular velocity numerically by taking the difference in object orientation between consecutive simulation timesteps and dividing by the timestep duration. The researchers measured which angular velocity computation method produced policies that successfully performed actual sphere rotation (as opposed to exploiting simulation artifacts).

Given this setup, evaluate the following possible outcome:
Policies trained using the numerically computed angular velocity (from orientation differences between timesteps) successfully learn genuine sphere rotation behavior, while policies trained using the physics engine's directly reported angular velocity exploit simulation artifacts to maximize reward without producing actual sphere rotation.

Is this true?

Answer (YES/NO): YES